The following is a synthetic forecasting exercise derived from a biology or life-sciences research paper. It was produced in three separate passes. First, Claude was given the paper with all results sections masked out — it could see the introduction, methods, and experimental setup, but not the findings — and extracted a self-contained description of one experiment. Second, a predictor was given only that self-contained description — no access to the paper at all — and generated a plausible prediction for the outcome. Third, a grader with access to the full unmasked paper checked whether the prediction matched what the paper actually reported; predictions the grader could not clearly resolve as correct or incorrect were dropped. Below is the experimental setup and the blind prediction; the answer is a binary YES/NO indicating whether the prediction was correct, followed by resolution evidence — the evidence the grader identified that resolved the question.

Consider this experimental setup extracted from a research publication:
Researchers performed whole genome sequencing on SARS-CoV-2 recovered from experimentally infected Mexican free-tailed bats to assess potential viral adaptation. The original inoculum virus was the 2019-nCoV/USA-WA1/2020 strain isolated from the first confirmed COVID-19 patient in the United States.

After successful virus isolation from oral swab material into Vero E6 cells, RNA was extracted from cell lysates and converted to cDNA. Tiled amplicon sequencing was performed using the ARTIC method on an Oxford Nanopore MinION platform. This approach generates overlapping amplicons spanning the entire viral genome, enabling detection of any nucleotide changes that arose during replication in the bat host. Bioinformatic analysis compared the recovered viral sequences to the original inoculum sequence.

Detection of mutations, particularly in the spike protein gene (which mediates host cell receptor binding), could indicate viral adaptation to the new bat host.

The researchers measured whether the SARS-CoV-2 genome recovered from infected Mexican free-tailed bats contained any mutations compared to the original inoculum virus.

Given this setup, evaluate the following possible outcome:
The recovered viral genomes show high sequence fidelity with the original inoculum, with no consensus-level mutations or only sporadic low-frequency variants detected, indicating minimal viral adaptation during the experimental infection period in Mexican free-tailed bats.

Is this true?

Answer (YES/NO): NO